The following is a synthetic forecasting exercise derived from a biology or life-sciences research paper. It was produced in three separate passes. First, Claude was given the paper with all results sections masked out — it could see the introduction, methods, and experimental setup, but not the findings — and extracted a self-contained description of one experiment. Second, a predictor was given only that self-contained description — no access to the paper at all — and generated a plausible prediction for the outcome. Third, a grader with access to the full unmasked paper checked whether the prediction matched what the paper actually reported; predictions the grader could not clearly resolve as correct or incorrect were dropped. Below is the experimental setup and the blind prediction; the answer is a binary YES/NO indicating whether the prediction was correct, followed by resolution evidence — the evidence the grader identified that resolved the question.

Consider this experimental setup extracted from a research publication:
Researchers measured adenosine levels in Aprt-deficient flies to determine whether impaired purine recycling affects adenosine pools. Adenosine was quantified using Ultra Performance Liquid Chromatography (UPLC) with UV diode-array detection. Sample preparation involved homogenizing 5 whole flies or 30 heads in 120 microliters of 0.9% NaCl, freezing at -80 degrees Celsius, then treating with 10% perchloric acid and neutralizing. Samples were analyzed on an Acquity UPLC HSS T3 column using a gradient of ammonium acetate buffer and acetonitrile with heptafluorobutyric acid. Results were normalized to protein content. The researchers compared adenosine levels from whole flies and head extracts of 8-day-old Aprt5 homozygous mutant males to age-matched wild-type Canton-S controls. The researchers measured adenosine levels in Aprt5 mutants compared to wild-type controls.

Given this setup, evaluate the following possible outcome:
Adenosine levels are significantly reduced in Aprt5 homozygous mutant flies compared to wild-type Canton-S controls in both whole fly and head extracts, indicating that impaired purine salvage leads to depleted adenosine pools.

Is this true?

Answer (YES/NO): YES